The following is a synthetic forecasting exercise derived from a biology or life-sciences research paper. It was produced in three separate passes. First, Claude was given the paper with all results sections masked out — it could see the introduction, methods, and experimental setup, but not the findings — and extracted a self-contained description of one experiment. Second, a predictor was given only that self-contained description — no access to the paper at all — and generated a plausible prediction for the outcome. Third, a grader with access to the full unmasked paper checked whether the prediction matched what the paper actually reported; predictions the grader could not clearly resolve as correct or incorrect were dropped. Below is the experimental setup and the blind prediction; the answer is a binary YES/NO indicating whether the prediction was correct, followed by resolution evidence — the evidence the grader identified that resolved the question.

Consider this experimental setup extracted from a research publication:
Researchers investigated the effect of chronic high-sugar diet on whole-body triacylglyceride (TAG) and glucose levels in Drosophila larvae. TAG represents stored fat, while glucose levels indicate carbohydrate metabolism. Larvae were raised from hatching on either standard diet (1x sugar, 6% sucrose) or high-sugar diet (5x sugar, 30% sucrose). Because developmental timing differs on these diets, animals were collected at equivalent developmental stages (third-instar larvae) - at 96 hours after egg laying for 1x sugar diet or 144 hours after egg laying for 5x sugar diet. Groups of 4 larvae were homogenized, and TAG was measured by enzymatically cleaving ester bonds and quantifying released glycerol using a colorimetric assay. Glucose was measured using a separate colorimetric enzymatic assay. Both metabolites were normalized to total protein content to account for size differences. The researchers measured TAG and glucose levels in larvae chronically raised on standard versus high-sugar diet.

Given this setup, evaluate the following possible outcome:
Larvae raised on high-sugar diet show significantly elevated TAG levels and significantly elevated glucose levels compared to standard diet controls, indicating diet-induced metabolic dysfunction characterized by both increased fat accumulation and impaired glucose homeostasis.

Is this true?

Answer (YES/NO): YES